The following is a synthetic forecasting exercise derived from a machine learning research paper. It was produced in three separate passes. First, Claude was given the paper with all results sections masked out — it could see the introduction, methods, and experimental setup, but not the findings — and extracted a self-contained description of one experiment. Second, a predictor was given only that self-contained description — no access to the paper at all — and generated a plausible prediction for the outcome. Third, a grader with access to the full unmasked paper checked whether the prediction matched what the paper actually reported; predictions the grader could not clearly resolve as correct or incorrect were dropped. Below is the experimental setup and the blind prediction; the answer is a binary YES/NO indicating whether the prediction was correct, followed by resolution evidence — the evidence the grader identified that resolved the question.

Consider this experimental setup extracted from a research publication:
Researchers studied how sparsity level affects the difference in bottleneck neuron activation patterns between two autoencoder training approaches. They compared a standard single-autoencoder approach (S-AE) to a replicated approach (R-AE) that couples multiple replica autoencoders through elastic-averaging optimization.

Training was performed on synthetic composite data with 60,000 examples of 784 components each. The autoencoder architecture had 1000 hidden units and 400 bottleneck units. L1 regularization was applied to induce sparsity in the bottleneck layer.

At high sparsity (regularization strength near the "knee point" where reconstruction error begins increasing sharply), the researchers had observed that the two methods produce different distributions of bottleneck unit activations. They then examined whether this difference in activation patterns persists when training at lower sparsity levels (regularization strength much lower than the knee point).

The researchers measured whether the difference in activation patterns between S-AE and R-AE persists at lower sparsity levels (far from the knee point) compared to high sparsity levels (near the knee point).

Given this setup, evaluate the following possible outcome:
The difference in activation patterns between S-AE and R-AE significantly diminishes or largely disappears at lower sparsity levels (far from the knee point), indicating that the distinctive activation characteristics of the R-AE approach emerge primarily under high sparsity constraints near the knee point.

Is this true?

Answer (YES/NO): YES